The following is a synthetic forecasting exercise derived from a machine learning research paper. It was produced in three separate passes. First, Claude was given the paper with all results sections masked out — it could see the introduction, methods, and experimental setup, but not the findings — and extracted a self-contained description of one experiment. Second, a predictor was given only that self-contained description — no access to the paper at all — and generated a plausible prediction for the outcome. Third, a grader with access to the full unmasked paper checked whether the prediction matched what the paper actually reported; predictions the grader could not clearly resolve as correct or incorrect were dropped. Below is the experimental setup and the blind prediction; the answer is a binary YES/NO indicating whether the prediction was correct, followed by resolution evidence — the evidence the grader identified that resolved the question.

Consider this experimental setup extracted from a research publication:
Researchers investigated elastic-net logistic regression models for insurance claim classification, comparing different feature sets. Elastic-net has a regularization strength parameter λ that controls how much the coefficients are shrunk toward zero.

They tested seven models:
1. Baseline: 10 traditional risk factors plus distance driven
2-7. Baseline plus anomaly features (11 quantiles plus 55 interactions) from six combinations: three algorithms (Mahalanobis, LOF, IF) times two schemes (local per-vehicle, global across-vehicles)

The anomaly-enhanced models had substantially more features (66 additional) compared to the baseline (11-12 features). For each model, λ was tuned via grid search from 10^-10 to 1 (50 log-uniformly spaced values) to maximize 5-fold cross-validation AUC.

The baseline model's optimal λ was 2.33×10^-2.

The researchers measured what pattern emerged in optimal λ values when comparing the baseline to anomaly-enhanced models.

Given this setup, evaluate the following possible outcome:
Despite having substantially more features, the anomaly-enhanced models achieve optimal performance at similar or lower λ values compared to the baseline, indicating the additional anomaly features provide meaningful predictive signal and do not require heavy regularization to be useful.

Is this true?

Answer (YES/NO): NO